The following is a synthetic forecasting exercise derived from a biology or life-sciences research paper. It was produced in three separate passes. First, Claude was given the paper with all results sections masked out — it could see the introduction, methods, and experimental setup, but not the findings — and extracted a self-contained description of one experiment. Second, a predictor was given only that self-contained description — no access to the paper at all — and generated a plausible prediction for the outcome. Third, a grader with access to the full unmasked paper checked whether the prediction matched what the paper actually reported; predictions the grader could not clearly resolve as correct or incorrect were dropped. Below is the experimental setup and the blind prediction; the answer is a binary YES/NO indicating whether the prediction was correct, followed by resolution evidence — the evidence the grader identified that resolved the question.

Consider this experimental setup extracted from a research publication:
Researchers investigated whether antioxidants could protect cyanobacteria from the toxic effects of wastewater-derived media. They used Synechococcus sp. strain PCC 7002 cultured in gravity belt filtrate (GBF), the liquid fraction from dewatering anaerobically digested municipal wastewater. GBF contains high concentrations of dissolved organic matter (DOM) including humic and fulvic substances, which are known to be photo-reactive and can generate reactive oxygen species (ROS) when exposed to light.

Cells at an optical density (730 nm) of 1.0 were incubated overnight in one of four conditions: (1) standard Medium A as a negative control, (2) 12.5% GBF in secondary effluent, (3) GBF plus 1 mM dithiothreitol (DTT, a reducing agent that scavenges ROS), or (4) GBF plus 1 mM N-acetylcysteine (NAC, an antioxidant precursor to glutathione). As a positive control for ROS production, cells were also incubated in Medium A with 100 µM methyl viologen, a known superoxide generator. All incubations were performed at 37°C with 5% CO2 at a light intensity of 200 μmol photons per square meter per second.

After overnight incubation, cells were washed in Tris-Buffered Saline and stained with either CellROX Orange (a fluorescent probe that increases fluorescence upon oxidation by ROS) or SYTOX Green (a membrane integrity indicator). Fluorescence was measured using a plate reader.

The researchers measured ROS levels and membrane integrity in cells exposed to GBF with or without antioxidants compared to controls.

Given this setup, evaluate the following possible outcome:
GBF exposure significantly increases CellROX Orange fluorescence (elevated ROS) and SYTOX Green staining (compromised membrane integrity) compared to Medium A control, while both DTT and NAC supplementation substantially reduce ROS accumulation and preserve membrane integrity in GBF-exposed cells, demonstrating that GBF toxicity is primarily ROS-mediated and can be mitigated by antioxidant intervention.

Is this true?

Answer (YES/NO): NO